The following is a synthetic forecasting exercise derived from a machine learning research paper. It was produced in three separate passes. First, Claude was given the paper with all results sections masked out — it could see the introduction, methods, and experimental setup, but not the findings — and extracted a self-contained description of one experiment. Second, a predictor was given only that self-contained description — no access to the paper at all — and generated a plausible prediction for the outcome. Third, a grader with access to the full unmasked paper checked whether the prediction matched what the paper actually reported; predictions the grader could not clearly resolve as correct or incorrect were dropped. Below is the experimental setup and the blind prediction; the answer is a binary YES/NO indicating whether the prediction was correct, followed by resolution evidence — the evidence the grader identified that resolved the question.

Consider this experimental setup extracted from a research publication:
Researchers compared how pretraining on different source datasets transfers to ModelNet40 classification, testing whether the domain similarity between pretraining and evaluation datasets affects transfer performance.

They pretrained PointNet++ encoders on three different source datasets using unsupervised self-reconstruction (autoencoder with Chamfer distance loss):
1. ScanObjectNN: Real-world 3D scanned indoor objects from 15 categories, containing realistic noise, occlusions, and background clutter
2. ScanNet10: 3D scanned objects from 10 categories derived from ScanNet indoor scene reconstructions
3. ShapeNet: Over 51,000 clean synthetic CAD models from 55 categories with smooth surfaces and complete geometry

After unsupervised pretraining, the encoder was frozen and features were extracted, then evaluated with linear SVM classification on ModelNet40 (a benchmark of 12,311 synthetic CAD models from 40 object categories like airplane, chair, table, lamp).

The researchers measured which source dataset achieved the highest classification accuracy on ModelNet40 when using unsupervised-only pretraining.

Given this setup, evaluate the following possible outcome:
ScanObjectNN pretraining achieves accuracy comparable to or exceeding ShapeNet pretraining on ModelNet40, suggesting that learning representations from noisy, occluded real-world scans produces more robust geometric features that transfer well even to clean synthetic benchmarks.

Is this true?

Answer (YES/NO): NO